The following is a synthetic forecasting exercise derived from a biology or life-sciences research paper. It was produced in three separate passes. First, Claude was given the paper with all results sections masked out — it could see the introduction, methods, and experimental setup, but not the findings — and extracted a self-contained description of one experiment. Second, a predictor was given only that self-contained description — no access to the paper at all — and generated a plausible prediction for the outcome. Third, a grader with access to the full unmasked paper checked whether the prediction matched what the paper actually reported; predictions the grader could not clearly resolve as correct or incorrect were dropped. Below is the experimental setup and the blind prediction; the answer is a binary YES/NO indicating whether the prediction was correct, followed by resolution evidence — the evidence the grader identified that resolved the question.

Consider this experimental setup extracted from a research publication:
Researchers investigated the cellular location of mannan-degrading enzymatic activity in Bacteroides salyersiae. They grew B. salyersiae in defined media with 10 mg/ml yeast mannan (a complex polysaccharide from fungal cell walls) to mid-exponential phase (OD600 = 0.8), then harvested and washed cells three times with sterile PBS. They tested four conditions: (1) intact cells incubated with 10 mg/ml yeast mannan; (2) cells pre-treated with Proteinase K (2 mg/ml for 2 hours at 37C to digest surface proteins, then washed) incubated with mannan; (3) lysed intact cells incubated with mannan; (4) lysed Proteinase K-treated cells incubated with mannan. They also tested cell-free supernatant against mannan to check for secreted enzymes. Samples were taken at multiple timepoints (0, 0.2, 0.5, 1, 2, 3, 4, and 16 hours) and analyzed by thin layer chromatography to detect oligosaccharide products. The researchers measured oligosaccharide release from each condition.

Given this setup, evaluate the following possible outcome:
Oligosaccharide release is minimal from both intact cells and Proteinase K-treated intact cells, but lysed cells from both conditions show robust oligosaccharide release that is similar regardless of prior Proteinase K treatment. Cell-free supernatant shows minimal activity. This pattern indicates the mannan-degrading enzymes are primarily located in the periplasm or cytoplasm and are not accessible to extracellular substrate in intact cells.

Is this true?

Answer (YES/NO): NO